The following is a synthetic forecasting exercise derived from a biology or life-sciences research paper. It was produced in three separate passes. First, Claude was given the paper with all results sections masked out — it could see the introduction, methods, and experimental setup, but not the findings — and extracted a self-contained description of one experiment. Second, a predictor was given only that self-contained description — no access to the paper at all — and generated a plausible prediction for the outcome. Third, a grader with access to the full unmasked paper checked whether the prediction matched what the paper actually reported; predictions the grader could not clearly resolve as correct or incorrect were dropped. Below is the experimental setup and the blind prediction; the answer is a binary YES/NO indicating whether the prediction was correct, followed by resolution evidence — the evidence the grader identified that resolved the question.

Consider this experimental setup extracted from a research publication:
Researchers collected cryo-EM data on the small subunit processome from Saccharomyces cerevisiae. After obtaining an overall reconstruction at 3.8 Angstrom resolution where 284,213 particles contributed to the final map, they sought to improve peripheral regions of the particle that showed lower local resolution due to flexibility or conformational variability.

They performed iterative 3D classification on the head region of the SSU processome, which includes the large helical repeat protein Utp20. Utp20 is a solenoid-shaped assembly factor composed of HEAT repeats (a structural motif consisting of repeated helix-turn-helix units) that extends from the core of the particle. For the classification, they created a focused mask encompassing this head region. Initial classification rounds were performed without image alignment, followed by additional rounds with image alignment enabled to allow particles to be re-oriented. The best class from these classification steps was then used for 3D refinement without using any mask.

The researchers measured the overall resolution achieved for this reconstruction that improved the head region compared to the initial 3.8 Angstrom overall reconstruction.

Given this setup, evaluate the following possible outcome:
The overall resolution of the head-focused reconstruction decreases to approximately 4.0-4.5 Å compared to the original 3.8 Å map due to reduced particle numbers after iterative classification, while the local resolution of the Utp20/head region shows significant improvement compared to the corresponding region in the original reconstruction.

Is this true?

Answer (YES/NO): YES